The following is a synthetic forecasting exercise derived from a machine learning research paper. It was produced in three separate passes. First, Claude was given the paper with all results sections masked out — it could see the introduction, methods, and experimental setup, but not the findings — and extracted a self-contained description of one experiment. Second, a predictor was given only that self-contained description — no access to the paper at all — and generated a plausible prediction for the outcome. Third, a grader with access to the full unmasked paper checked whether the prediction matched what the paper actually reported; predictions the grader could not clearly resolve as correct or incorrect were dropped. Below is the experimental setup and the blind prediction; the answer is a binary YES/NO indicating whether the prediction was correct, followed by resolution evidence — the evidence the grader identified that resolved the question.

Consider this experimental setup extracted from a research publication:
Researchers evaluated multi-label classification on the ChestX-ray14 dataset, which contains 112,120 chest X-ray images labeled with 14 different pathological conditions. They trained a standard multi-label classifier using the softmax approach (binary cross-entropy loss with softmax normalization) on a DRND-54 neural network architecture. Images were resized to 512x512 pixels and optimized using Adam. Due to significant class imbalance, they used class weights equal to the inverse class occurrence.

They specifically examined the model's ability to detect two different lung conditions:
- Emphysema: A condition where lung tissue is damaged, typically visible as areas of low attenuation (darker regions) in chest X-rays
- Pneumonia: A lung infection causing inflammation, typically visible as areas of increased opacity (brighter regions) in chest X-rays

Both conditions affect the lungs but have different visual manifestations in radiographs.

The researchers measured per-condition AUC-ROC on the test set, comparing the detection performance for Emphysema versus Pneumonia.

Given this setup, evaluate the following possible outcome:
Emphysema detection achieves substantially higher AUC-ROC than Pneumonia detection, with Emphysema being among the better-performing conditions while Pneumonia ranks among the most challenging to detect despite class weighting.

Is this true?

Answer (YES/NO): YES